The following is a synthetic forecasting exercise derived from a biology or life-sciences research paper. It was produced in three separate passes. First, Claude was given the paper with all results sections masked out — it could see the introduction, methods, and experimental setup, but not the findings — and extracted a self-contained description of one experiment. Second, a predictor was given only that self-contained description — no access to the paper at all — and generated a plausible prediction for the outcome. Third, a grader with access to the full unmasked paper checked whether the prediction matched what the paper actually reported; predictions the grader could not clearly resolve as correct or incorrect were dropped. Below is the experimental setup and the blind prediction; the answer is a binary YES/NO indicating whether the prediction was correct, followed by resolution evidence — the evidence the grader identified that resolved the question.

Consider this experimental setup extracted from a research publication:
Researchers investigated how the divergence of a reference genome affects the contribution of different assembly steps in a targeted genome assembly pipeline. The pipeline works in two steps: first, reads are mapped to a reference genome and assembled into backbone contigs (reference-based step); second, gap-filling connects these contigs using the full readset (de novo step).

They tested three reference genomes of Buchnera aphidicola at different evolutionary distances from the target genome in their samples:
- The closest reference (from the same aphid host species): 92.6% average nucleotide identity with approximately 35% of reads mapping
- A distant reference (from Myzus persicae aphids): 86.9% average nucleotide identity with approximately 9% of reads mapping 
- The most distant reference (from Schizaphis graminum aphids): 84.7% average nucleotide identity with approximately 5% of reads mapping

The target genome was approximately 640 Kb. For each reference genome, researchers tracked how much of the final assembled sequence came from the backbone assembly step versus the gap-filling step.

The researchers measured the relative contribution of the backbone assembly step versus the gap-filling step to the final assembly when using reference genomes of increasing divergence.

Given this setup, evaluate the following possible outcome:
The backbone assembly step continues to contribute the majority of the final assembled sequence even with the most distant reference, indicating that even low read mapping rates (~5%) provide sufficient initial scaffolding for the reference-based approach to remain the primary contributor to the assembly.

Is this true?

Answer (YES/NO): NO